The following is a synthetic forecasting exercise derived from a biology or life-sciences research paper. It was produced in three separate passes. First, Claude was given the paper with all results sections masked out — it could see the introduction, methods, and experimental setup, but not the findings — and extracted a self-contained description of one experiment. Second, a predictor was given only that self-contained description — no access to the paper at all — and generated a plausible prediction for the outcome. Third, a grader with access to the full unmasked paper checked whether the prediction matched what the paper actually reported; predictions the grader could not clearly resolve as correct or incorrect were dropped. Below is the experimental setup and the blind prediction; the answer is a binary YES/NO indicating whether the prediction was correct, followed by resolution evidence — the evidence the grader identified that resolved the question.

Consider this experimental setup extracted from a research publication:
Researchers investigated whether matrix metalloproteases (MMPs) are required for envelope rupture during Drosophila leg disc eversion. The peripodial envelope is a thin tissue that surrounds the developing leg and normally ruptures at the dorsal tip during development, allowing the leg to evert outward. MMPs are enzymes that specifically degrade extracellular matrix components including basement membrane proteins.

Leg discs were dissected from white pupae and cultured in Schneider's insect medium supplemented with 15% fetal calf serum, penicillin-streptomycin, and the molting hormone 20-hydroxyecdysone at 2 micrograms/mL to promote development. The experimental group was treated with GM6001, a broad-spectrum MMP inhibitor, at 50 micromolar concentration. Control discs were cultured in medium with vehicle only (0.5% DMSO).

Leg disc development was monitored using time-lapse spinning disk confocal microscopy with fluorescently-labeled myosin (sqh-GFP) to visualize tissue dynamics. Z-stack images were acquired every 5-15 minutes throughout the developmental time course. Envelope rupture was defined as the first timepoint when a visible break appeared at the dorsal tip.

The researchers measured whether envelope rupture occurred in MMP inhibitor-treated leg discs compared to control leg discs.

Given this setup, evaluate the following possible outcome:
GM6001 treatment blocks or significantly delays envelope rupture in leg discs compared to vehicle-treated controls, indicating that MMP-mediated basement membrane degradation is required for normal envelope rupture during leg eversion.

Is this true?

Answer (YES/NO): NO